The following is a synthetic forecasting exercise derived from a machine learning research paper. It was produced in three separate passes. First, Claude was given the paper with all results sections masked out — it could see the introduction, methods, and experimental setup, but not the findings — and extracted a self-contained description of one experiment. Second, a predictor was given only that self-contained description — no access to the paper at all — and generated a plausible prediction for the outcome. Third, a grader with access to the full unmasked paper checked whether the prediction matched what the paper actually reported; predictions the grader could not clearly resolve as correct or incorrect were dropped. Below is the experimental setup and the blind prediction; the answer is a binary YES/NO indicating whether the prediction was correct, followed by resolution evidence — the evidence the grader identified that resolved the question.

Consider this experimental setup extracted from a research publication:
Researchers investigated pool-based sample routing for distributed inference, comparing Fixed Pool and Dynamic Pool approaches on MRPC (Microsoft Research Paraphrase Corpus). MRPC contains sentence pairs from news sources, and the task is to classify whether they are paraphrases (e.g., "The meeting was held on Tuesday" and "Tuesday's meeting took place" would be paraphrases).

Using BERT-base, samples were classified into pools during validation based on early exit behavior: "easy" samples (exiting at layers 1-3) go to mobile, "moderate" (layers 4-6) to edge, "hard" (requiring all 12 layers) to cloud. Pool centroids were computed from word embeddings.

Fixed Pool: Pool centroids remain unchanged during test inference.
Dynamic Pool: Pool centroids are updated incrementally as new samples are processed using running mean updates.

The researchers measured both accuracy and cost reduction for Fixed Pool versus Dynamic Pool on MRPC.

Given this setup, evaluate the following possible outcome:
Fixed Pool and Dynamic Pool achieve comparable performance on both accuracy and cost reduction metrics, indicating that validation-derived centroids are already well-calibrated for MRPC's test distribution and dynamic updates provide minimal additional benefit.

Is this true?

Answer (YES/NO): YES